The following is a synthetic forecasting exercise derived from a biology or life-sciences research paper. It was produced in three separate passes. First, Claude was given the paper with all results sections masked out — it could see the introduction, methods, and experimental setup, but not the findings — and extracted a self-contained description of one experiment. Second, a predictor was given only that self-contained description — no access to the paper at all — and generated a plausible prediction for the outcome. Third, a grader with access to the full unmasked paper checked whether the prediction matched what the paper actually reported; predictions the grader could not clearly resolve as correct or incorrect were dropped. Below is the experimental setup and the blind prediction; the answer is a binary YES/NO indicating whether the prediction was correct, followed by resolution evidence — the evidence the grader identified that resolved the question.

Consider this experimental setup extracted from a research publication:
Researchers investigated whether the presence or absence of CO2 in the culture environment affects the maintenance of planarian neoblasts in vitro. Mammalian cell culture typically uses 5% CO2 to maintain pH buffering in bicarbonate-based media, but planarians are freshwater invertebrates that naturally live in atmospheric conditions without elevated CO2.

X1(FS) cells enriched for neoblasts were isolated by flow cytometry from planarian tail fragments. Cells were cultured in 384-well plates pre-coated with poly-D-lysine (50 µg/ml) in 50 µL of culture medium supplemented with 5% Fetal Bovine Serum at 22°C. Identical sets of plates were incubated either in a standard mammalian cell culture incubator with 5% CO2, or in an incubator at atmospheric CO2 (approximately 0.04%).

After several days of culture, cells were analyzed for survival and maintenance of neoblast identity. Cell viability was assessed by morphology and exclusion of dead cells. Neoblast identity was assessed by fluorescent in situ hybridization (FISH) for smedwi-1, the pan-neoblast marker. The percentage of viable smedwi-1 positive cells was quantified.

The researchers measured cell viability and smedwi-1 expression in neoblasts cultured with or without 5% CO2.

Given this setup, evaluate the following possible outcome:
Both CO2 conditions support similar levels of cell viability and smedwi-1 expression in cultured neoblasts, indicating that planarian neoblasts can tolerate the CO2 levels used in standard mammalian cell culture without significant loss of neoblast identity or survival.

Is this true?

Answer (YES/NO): NO